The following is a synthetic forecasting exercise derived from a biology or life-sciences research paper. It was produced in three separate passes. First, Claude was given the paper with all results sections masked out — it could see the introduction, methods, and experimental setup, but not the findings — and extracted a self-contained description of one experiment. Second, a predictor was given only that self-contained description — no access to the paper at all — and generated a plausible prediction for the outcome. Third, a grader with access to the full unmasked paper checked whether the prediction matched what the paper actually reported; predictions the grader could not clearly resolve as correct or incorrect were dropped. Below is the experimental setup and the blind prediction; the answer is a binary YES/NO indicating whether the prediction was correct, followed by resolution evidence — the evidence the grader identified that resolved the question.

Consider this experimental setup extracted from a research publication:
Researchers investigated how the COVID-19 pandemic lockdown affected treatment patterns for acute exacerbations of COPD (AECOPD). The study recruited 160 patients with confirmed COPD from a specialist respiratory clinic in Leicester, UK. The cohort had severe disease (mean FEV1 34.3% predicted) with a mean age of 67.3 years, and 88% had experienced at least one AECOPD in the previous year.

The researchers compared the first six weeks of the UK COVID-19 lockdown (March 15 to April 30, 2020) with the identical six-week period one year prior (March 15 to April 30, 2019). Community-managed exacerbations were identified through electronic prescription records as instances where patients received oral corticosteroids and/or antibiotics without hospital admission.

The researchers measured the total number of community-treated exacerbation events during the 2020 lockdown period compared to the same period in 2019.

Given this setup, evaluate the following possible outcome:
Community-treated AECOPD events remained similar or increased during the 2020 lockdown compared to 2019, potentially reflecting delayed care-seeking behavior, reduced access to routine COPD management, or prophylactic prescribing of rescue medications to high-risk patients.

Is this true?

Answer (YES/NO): YES